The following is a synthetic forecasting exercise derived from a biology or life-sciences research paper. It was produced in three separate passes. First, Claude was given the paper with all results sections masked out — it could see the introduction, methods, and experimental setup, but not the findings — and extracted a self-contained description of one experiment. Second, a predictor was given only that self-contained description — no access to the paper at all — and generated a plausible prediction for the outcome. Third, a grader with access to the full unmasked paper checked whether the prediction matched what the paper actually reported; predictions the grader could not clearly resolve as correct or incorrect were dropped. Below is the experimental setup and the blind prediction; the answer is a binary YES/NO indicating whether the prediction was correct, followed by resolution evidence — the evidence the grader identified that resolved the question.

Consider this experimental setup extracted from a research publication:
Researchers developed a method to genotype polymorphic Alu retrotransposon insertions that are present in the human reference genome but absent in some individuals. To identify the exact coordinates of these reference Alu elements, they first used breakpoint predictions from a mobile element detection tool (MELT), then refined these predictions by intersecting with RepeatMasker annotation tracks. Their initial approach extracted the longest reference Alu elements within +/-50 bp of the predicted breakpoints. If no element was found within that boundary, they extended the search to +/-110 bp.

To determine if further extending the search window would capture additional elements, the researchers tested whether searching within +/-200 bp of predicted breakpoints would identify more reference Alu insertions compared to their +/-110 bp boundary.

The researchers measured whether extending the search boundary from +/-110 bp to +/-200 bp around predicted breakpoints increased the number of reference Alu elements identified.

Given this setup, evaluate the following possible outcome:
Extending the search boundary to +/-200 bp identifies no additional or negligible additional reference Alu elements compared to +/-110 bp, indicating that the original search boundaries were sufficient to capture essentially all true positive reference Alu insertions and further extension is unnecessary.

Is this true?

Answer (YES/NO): YES